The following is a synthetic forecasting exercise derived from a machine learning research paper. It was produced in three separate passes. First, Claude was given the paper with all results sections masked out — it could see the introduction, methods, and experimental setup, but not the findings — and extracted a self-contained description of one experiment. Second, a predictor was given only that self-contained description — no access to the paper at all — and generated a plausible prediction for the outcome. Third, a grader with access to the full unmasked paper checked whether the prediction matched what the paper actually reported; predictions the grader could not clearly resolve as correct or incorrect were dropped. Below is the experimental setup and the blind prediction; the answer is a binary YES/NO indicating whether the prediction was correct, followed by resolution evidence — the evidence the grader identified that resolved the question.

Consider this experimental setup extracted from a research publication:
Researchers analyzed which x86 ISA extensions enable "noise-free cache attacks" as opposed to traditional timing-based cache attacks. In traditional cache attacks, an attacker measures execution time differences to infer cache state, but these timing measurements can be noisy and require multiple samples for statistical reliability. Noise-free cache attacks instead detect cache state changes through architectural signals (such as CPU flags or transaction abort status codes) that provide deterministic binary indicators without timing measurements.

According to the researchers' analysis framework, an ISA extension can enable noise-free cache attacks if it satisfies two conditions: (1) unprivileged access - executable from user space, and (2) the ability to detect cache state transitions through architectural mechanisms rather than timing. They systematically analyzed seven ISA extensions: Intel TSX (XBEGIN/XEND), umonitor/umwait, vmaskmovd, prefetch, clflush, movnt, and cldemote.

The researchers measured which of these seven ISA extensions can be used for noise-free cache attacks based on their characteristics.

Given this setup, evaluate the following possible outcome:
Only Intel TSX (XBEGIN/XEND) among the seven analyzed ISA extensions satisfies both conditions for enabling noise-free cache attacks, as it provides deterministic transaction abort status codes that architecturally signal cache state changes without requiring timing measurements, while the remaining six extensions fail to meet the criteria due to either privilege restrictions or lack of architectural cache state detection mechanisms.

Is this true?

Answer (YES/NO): NO